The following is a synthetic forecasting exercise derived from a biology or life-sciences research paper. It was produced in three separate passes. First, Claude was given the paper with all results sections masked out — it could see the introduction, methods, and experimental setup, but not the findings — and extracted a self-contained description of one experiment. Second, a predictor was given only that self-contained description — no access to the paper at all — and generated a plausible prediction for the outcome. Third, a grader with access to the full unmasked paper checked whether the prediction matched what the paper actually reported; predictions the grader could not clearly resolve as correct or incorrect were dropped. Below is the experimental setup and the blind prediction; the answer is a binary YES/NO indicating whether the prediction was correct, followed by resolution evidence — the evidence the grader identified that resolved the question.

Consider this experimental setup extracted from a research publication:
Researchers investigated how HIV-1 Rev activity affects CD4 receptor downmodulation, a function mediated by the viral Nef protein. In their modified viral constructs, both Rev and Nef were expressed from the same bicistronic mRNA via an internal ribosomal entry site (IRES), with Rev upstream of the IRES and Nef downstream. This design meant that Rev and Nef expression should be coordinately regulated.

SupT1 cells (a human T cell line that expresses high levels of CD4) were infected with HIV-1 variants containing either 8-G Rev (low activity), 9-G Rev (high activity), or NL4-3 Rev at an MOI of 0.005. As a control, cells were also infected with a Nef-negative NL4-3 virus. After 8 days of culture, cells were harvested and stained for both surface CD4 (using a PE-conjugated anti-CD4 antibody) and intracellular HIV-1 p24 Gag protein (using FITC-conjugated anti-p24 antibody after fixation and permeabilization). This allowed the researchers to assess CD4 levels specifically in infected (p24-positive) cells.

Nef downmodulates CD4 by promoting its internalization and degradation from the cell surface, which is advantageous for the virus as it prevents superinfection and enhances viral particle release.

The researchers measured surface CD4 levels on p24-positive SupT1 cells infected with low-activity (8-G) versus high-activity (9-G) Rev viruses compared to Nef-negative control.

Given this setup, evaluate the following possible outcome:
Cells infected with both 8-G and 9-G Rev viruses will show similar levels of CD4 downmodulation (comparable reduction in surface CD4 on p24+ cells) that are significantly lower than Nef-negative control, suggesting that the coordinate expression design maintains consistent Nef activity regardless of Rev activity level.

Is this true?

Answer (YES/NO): YES